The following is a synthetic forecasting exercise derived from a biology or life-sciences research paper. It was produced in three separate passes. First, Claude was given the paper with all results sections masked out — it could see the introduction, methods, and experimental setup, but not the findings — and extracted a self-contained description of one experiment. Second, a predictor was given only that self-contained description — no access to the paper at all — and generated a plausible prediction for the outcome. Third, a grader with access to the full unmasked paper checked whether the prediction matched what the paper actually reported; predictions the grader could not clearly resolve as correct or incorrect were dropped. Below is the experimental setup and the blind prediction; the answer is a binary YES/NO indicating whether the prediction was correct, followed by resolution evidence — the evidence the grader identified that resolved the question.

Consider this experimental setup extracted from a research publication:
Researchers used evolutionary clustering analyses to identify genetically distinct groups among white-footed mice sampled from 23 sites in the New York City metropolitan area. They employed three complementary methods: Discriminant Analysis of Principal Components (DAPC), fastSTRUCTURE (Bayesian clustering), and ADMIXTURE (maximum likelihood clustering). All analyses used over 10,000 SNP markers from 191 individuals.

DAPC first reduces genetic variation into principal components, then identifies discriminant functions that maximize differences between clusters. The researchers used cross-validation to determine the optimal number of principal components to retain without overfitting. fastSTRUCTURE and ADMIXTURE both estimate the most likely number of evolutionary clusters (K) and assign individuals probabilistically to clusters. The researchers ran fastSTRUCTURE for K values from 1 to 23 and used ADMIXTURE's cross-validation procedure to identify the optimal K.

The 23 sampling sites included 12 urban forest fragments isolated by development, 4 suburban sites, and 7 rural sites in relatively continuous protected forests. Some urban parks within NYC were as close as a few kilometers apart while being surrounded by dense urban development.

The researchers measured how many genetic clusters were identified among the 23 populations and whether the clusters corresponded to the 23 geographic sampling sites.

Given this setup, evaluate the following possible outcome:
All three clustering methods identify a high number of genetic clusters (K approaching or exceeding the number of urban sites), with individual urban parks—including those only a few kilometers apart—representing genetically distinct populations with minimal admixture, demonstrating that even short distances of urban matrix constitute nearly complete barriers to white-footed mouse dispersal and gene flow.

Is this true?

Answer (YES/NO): NO